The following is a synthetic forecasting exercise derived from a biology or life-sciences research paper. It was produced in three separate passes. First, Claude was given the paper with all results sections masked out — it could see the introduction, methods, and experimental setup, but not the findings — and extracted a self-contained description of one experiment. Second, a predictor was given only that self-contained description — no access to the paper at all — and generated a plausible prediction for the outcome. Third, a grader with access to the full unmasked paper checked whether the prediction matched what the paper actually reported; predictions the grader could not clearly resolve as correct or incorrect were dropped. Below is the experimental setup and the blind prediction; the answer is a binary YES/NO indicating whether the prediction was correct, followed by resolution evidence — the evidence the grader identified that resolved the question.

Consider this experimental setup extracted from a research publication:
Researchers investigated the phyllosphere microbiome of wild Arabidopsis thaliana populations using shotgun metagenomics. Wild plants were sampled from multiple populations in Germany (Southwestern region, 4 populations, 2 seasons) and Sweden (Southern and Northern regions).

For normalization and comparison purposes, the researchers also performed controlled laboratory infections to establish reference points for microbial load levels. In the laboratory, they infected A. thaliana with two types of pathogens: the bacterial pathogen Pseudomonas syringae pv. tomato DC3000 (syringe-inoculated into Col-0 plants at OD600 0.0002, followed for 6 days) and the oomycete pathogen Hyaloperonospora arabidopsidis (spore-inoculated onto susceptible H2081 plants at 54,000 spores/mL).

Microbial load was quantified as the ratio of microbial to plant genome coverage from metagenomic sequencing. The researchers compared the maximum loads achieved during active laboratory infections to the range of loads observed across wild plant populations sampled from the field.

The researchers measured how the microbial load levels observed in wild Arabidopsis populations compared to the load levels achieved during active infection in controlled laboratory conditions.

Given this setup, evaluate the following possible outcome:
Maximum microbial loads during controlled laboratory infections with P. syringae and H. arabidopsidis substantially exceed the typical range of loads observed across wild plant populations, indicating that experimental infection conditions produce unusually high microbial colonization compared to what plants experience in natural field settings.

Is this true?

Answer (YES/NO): NO